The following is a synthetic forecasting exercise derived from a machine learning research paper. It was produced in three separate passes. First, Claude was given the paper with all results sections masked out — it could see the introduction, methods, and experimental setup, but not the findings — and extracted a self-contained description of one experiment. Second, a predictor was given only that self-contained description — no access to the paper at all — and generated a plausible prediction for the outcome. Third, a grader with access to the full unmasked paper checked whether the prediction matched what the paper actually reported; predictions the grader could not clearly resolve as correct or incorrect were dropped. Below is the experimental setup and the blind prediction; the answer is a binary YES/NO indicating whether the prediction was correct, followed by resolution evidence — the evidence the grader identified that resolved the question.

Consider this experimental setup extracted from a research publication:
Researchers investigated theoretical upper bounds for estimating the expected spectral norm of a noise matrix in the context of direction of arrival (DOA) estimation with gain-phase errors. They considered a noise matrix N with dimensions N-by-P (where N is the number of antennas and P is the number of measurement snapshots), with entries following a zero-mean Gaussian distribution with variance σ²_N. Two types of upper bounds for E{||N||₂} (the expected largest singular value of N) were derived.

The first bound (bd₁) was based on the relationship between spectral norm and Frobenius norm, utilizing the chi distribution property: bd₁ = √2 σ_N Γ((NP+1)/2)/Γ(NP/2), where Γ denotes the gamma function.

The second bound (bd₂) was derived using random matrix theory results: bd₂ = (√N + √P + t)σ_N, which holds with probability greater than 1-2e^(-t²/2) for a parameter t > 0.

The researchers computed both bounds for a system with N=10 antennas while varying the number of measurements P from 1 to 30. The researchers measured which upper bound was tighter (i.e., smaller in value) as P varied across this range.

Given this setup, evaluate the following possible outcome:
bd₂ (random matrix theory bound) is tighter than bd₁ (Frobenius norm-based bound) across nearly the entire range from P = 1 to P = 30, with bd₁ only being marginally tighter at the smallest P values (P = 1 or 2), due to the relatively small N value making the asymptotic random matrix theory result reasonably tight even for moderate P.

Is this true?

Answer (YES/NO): NO